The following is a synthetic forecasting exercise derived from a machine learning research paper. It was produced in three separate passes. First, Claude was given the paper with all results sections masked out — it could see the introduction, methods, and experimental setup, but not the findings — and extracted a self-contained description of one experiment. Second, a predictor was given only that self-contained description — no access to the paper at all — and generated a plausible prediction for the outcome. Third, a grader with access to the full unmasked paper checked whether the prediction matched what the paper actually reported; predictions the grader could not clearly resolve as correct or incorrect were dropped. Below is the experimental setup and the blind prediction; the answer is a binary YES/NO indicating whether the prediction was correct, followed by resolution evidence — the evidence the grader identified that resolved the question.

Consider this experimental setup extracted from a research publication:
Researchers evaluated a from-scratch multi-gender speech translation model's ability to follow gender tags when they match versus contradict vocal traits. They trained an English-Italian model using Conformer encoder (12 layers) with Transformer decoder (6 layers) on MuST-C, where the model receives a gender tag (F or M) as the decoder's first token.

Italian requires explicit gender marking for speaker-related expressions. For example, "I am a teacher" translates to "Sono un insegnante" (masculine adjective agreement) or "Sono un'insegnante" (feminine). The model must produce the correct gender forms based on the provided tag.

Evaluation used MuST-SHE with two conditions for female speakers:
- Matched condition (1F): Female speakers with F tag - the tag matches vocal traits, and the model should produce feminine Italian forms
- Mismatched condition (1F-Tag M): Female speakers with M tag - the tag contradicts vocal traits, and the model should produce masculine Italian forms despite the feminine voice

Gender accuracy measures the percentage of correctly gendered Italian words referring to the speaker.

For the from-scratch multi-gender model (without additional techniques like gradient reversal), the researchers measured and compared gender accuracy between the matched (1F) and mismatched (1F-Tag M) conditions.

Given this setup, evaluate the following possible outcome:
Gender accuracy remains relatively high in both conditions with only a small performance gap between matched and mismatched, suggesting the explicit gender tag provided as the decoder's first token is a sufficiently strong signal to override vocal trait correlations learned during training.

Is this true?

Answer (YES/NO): NO